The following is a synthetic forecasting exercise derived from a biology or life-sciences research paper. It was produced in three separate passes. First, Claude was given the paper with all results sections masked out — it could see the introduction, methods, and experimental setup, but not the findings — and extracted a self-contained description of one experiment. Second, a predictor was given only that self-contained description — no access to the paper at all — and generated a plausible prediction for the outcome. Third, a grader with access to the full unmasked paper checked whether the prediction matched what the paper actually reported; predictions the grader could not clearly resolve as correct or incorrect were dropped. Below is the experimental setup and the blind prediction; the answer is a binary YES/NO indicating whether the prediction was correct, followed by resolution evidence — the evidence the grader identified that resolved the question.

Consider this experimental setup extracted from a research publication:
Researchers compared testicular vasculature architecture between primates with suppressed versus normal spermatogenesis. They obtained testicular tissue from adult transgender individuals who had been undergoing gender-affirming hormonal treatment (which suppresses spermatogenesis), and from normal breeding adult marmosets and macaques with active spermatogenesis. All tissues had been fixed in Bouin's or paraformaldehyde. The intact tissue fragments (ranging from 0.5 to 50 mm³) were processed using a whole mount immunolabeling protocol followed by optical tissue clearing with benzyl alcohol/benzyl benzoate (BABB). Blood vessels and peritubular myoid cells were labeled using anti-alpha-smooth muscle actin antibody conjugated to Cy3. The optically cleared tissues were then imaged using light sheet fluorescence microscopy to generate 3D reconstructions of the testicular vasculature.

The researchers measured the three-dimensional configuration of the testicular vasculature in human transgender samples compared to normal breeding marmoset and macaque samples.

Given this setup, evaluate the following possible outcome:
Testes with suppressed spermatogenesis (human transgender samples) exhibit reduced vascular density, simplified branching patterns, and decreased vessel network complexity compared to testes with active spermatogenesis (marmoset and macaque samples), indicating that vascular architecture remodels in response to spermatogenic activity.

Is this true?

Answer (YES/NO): NO